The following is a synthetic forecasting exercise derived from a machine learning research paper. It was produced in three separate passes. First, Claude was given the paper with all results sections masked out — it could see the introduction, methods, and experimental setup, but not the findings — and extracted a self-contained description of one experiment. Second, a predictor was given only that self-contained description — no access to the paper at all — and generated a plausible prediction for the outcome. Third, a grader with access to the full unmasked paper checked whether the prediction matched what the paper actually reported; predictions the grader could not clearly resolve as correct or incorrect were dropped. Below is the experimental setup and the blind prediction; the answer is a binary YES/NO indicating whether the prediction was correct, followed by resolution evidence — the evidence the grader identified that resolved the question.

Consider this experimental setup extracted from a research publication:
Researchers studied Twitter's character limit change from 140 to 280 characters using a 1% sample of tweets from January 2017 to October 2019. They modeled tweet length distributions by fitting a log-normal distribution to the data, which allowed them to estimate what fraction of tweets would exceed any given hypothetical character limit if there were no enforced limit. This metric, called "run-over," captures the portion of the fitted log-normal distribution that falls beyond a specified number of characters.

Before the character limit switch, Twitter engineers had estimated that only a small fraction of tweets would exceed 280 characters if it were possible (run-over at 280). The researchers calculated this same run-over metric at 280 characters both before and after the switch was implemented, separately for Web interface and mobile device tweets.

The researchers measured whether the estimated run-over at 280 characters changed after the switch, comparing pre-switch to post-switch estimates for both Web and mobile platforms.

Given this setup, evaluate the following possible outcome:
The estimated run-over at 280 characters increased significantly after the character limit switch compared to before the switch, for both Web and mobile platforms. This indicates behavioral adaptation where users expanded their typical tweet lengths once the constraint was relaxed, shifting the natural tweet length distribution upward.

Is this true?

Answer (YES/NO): NO